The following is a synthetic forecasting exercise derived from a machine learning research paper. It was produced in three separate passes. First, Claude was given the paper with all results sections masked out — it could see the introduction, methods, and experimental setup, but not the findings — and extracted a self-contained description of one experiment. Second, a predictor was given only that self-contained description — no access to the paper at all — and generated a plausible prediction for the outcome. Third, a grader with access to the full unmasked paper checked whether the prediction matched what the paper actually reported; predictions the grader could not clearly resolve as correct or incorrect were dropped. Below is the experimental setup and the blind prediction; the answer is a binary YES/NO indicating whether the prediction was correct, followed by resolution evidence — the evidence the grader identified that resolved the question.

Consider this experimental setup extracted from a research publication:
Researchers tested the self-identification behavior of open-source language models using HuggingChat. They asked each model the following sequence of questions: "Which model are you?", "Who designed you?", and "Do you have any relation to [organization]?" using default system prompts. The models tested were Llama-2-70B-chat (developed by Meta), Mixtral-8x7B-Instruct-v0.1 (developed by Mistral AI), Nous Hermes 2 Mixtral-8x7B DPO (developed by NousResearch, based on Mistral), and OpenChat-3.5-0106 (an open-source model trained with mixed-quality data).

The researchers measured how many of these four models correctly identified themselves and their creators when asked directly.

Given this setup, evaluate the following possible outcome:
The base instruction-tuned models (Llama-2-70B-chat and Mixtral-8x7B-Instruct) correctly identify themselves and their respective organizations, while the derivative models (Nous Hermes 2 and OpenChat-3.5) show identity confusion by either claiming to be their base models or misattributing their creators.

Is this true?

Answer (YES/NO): NO